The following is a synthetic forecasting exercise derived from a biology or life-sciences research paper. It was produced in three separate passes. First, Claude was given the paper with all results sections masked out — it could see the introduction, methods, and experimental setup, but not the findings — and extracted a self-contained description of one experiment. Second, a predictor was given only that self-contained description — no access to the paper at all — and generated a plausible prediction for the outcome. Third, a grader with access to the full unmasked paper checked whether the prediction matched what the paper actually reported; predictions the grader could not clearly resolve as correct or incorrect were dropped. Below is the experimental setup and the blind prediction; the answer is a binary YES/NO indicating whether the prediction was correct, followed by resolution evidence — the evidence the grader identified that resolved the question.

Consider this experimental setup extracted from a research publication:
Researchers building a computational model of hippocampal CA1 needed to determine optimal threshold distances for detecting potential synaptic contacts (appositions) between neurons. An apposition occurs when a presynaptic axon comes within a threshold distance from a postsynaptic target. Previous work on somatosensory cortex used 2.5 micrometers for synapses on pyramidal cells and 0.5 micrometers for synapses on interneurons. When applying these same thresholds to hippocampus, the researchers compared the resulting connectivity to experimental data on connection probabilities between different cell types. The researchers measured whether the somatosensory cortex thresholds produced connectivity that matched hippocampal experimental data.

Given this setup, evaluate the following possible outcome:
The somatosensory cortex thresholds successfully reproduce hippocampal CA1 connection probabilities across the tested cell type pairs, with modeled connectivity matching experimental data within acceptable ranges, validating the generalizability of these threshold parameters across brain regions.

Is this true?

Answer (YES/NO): NO